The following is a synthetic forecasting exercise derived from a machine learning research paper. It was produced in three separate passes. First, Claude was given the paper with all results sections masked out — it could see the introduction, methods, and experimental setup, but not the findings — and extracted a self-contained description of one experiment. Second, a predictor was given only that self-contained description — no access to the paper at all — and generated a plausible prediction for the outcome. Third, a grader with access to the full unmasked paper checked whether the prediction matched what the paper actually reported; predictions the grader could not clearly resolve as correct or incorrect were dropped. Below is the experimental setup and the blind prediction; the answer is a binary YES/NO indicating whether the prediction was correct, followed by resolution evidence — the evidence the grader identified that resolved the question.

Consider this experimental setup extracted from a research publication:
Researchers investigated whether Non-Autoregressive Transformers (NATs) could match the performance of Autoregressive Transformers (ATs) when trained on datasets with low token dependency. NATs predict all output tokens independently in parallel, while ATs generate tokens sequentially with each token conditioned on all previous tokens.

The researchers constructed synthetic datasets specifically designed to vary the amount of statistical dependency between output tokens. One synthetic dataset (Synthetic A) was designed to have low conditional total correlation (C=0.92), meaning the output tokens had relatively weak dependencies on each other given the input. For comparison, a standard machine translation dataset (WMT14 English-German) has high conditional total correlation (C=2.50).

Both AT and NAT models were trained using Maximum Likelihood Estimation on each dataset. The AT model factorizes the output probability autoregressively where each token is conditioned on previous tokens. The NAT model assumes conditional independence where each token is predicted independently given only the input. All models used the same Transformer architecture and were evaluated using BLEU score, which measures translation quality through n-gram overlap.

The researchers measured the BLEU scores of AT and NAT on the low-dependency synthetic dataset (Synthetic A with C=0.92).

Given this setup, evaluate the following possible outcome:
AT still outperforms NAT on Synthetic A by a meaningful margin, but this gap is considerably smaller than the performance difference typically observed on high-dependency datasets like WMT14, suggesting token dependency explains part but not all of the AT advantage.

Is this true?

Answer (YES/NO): NO